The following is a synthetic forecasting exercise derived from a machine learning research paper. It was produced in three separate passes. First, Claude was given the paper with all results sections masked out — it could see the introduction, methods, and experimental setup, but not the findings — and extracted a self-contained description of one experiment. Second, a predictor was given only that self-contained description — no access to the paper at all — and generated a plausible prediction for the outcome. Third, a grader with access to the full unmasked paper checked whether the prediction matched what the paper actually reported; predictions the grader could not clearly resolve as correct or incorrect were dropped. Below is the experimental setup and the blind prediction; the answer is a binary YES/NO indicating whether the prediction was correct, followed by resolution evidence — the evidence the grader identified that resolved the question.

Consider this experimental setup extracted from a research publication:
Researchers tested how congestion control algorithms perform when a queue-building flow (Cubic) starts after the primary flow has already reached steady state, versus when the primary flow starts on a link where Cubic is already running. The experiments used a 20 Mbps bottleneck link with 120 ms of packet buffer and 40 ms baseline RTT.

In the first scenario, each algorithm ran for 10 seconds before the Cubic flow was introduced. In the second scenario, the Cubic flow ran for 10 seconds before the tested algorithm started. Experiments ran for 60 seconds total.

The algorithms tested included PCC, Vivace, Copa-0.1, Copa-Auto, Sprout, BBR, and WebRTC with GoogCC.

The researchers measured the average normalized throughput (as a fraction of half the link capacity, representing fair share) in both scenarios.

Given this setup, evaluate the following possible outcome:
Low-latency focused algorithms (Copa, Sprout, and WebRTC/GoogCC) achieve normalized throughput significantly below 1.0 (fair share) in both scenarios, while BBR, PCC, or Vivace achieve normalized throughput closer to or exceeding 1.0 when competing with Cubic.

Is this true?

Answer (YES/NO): NO